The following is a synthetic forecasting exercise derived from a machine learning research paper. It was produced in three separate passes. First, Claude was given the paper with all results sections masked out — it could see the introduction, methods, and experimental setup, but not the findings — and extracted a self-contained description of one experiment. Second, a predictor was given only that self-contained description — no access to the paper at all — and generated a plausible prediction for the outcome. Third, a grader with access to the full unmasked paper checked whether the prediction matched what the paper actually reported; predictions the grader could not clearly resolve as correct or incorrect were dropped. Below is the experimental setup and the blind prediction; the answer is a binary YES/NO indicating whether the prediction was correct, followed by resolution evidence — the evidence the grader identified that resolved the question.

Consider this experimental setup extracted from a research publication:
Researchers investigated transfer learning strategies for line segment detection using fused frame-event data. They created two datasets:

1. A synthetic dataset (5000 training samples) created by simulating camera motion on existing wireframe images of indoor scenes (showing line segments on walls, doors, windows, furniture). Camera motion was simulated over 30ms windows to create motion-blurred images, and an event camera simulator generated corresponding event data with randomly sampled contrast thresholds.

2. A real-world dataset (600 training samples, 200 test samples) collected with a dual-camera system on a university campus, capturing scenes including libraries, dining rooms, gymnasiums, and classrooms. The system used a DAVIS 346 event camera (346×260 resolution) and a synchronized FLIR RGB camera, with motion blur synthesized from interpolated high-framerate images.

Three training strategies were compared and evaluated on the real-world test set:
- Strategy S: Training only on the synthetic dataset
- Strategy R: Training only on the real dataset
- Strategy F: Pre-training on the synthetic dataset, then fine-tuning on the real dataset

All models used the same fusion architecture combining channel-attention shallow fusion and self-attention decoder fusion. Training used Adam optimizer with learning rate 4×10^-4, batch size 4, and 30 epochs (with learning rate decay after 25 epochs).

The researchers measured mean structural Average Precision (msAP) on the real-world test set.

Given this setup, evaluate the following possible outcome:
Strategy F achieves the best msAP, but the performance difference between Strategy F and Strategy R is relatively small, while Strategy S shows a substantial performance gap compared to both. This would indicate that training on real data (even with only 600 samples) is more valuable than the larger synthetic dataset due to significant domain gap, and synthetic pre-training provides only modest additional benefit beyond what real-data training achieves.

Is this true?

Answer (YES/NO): NO